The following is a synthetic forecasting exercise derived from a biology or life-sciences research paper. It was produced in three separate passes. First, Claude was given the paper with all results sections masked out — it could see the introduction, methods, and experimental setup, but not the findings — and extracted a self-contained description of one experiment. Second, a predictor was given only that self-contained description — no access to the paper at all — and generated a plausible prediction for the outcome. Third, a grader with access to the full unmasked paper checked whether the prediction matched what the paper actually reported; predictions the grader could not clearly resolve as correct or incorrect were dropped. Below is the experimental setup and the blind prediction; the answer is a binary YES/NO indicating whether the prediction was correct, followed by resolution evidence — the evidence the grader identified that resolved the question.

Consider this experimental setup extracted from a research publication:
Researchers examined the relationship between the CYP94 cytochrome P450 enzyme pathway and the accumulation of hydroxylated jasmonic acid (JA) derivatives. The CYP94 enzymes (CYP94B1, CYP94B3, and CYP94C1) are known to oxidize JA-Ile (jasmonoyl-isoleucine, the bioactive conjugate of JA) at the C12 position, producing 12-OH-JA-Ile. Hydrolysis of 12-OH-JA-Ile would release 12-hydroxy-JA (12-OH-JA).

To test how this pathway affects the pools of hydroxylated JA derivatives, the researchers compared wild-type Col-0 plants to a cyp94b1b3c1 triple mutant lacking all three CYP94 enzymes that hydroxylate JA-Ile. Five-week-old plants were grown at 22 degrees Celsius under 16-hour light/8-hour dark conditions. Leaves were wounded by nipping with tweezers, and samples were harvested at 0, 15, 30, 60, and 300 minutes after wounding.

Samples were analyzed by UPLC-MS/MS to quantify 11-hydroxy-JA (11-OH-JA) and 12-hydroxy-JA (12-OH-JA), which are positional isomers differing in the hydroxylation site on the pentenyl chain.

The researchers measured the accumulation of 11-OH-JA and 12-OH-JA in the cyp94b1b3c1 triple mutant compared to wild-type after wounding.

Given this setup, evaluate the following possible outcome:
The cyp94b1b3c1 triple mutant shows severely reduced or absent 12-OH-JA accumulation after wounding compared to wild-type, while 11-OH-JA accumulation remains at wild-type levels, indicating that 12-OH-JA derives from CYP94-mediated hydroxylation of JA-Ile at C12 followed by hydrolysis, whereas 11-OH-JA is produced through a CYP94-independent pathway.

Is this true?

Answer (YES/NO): YES